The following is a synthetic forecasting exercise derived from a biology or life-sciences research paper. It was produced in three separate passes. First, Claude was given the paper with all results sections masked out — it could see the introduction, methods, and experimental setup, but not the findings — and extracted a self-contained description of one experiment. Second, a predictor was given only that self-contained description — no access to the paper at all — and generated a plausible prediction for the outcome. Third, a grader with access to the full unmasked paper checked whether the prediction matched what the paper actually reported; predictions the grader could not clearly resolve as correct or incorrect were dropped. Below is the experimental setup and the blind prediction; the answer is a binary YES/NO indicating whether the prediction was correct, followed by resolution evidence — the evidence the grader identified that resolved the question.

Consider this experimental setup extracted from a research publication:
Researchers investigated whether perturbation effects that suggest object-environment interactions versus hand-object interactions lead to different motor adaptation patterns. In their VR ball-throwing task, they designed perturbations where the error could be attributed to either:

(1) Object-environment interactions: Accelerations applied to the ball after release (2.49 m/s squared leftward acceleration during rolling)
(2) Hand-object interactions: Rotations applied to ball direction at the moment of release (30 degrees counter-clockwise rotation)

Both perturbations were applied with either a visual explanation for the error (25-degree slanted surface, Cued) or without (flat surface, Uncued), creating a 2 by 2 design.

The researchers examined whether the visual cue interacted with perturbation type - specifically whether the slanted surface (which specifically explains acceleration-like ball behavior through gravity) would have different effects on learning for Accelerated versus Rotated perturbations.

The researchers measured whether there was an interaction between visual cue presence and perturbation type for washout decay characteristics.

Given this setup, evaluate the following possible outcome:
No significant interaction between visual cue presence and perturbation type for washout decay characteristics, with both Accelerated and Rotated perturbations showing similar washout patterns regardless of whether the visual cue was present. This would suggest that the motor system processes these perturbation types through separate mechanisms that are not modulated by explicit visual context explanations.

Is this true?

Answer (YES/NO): NO